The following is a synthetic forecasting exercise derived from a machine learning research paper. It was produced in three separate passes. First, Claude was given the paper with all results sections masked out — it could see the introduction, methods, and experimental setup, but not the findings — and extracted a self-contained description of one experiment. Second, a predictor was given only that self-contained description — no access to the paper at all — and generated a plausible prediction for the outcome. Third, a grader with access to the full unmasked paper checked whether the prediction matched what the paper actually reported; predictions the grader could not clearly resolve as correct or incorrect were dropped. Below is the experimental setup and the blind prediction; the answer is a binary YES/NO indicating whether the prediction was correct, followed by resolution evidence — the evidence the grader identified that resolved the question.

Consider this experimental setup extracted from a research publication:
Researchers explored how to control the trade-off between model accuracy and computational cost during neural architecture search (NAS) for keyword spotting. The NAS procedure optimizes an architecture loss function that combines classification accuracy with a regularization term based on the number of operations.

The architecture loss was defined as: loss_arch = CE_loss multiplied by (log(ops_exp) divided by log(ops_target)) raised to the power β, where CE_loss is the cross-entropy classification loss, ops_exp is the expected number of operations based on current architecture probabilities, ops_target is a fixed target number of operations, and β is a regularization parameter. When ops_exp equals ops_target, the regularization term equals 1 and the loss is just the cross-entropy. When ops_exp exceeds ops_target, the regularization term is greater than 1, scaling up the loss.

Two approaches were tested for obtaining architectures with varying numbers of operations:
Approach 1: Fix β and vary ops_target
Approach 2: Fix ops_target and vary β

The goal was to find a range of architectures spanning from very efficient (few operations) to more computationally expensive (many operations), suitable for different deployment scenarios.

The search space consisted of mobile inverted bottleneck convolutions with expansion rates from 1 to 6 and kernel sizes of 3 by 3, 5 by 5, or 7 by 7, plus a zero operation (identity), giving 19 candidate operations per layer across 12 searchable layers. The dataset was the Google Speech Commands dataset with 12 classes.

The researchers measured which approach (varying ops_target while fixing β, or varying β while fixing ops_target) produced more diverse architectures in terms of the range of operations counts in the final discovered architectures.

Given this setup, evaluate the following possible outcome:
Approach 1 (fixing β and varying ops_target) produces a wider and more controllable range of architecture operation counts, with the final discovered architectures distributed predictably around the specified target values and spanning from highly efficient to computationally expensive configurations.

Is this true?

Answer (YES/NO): NO